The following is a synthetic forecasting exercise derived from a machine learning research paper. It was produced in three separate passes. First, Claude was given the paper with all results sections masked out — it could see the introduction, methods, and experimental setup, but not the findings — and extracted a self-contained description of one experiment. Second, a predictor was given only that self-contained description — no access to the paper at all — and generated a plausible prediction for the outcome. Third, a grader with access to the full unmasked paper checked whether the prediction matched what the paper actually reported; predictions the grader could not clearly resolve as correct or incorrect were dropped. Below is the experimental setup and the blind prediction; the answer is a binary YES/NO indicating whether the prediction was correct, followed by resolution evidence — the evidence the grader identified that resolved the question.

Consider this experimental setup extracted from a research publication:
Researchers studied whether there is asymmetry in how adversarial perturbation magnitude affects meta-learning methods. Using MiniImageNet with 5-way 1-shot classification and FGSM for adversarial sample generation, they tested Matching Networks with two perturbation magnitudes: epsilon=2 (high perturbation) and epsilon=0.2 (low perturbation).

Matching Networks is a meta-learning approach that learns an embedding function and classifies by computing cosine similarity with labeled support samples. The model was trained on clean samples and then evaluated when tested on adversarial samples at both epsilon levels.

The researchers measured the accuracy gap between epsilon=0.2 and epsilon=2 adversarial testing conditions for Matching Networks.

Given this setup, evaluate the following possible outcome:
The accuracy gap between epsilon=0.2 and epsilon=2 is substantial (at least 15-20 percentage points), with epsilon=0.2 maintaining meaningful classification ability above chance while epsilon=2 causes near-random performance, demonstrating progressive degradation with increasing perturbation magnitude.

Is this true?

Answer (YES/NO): NO